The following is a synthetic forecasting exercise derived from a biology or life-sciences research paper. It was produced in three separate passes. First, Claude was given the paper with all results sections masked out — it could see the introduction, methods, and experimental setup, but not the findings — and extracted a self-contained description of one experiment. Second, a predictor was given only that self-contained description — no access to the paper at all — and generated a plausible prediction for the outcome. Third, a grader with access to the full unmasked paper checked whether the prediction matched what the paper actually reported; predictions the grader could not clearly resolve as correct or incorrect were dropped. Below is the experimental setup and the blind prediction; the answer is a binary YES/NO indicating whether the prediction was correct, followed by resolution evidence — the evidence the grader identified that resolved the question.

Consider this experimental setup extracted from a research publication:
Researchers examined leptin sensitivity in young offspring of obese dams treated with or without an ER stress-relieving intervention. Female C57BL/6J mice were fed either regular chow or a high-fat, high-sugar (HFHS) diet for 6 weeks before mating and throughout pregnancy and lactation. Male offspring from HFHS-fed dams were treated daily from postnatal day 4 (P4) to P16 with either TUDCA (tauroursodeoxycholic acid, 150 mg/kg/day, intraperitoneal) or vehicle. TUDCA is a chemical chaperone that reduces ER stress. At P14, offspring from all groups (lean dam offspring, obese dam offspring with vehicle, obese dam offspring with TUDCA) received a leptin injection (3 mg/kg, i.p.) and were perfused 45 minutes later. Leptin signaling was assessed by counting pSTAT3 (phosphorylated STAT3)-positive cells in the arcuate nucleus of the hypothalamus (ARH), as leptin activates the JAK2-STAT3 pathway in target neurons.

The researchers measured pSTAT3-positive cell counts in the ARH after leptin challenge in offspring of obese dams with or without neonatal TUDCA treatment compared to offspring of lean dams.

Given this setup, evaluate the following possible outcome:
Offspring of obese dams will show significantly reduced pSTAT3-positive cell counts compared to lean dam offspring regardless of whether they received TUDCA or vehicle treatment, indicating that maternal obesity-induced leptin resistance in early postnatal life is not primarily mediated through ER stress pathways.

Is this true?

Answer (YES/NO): NO